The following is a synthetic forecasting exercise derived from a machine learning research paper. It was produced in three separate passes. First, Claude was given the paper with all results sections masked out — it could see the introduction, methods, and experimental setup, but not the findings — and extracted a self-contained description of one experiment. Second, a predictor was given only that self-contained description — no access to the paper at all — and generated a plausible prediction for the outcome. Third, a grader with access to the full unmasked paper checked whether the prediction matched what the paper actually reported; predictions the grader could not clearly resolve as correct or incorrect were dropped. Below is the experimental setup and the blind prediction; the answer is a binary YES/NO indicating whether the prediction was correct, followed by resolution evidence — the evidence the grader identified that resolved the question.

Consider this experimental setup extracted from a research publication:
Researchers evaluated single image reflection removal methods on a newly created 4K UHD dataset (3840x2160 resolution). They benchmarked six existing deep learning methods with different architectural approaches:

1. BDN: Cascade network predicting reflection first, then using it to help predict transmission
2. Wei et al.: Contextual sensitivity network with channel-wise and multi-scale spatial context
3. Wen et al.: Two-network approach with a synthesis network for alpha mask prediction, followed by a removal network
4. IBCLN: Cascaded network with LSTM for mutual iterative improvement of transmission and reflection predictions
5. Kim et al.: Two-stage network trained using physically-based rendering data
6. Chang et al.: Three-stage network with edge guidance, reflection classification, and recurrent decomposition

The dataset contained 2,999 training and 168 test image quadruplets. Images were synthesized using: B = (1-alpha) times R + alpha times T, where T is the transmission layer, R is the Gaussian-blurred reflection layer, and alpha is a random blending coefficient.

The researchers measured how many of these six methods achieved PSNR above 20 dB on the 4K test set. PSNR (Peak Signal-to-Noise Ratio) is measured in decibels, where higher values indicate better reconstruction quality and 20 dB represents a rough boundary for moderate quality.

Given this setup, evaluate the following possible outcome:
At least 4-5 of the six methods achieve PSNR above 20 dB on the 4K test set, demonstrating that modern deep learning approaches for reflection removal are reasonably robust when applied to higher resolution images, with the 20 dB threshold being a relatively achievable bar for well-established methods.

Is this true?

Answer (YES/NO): YES